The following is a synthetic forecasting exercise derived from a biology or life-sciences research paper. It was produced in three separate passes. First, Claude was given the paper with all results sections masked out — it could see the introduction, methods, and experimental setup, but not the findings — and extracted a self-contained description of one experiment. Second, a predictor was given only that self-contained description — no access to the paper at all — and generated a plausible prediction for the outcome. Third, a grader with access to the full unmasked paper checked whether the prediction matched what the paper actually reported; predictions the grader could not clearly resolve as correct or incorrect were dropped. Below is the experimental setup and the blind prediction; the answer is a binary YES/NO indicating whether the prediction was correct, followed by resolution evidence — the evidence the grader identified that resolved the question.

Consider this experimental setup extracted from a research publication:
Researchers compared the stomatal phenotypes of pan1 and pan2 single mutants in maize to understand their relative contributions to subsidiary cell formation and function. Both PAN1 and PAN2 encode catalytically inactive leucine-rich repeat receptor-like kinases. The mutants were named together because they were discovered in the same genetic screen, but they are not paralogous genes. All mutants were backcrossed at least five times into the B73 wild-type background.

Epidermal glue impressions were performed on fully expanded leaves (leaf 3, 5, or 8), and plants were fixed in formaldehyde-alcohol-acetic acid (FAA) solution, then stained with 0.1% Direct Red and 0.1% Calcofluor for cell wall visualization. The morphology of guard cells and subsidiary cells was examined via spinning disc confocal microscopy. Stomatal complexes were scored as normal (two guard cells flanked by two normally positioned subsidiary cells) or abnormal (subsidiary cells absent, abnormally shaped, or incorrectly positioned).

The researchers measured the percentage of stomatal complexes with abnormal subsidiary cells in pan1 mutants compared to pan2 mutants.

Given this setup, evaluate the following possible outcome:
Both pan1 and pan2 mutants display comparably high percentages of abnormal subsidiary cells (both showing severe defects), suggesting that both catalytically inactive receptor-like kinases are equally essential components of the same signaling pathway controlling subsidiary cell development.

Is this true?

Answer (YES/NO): NO